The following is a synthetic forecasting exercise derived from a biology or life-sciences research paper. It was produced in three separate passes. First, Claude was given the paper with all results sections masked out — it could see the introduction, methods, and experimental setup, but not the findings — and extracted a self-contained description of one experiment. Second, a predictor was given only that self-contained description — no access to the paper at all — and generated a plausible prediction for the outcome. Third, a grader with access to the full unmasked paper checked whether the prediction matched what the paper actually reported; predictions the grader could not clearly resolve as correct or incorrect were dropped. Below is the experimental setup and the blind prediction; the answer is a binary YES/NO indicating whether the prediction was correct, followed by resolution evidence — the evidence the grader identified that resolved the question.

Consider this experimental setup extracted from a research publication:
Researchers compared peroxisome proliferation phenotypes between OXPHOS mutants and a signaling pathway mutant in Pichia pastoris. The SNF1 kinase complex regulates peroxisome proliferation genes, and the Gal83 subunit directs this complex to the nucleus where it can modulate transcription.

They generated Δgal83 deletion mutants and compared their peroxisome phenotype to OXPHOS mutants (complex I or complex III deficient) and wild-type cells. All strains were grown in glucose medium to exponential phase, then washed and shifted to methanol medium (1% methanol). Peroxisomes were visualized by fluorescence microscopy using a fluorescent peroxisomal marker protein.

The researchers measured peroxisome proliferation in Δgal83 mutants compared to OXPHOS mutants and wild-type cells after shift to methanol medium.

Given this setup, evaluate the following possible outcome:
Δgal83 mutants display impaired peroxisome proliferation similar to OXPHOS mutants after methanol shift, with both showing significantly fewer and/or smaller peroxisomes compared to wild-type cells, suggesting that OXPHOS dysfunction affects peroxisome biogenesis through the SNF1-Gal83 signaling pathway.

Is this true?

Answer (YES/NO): YES